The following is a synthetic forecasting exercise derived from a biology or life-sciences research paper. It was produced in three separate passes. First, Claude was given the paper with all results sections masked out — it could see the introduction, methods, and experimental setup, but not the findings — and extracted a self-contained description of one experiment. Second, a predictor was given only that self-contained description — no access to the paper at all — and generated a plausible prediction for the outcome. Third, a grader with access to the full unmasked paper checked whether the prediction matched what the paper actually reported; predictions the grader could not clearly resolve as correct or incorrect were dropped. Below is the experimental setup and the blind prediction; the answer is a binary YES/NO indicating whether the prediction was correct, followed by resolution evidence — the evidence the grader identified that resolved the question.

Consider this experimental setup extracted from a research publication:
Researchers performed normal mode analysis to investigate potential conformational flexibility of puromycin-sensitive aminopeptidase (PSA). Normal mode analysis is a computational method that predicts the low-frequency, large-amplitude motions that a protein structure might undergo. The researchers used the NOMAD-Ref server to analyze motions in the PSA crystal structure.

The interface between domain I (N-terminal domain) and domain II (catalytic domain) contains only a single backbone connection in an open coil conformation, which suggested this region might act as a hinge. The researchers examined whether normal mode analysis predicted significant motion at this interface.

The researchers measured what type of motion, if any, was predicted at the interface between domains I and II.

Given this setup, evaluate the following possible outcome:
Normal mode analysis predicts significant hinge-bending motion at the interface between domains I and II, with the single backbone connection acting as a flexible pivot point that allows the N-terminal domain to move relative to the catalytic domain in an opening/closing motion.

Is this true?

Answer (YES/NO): YES